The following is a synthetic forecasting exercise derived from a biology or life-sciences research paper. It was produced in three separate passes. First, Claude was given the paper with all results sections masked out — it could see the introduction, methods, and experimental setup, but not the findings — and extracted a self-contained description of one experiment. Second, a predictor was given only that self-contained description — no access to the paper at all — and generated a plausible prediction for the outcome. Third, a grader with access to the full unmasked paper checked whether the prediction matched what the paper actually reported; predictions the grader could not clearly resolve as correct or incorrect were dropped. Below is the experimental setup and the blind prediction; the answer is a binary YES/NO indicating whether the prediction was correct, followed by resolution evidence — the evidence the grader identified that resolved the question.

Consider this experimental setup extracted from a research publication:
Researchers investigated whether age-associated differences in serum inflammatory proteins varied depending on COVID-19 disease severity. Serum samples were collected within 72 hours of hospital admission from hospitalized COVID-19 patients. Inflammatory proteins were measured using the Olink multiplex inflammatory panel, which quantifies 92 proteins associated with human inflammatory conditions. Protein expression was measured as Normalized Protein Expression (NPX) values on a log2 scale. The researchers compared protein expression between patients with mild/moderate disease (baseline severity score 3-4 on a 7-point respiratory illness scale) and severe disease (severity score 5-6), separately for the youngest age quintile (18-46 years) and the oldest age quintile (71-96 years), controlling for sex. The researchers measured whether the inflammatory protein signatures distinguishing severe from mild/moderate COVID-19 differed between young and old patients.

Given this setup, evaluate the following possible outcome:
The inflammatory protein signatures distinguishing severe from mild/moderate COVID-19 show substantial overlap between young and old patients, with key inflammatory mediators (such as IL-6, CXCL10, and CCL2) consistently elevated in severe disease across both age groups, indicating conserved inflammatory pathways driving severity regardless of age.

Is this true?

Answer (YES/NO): NO